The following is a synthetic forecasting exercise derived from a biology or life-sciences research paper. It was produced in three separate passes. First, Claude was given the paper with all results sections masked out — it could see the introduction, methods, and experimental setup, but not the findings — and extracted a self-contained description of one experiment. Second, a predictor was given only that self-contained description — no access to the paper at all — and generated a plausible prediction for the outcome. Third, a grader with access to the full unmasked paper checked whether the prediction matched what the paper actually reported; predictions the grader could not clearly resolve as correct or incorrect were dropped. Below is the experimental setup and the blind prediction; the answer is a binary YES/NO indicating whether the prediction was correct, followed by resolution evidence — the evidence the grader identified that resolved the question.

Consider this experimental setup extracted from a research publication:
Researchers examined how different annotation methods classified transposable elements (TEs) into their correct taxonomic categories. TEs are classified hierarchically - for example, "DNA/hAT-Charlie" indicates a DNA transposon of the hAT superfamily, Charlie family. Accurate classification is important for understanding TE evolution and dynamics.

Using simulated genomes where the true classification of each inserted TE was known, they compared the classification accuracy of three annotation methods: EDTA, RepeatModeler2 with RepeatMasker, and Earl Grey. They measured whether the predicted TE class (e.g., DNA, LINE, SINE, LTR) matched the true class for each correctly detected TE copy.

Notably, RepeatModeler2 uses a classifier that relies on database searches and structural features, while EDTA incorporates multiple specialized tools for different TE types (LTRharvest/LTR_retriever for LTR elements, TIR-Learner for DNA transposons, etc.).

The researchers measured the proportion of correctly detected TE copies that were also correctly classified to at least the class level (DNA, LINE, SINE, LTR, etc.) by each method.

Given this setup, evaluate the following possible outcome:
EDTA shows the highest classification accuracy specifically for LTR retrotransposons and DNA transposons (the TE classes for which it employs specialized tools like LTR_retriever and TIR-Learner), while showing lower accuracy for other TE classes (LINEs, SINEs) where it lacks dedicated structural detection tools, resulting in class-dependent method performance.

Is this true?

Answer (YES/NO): NO